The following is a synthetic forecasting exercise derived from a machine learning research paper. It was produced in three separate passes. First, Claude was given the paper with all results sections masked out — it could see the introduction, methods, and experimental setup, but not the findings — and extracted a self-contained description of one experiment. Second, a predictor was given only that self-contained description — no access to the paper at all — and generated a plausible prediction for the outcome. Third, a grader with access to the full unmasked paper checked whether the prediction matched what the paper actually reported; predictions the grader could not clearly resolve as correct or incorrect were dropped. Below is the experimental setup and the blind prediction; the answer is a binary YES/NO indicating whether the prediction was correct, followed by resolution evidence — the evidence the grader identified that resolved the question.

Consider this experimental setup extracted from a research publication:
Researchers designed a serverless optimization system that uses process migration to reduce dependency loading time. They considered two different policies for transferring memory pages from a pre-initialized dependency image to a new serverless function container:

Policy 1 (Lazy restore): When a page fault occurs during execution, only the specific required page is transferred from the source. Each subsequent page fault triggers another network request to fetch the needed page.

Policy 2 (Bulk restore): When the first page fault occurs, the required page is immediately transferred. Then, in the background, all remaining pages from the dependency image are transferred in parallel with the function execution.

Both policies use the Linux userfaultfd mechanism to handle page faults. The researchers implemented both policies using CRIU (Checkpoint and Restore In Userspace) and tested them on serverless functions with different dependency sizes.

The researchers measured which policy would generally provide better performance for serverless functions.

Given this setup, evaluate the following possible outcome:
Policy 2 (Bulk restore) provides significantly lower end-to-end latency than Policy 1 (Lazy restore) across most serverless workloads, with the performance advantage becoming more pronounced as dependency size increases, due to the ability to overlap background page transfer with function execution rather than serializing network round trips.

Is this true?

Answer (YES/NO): NO